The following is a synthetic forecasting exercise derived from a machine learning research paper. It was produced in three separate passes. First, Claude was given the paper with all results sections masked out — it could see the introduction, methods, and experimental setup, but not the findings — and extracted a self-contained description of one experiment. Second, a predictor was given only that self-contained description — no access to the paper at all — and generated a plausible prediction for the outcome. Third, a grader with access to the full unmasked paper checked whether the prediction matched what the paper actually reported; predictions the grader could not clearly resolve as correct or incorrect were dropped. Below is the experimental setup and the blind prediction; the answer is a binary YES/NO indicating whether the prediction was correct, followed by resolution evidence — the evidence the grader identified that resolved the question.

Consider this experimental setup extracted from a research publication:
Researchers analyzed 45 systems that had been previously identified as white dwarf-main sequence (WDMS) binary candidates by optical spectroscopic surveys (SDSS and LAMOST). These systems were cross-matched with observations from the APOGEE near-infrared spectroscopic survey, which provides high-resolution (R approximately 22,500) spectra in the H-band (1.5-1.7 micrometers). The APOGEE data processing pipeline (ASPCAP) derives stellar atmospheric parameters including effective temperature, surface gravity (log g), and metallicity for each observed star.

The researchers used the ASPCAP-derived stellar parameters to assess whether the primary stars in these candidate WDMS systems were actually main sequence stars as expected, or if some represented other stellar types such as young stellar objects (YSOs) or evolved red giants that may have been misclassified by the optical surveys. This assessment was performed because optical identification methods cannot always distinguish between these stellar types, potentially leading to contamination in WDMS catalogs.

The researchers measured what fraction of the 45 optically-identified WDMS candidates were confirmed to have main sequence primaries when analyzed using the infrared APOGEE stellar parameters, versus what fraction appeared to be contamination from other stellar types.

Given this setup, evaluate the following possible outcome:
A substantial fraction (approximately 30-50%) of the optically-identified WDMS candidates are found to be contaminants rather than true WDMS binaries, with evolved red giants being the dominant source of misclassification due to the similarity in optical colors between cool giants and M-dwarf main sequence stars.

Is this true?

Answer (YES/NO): NO